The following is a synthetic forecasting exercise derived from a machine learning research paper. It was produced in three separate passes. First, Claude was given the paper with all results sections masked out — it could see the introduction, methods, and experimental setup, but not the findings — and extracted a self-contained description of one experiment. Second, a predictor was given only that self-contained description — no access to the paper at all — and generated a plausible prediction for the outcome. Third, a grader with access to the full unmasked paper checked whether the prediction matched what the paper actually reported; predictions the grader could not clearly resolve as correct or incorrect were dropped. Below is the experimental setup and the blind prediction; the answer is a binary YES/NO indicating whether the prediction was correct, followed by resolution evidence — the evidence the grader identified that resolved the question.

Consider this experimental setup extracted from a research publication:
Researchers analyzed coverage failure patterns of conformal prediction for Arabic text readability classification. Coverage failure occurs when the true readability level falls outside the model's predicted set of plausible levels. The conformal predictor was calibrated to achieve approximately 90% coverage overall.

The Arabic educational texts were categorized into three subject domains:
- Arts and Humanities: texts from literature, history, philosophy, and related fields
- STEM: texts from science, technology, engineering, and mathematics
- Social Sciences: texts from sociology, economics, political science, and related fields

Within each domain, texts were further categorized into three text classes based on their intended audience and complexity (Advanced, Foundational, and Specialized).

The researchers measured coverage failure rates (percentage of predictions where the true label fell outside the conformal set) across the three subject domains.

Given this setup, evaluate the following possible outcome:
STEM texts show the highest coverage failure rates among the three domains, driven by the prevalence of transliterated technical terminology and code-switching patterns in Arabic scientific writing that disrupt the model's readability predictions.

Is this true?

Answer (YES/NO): NO